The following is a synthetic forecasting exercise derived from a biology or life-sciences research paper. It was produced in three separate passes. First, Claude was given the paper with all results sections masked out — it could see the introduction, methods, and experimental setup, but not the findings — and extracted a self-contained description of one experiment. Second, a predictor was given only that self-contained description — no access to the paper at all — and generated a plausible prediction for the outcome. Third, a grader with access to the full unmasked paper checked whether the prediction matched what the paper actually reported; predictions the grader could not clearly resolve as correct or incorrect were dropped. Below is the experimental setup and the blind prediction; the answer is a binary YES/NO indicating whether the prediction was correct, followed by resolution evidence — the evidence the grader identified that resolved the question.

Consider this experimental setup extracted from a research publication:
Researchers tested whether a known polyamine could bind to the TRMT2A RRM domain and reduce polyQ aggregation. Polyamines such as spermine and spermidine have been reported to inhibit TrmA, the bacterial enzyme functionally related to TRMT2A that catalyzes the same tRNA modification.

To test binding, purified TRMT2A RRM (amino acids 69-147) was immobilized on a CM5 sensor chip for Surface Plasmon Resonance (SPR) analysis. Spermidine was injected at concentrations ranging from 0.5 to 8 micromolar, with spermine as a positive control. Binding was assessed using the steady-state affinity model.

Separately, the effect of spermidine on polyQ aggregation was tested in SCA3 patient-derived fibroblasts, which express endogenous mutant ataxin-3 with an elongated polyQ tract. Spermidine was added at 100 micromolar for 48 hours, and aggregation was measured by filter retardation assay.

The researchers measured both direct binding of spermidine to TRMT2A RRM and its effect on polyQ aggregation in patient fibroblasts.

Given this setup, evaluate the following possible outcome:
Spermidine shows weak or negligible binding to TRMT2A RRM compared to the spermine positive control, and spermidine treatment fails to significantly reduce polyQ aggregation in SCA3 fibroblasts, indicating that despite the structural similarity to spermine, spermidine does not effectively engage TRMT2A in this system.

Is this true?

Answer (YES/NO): NO